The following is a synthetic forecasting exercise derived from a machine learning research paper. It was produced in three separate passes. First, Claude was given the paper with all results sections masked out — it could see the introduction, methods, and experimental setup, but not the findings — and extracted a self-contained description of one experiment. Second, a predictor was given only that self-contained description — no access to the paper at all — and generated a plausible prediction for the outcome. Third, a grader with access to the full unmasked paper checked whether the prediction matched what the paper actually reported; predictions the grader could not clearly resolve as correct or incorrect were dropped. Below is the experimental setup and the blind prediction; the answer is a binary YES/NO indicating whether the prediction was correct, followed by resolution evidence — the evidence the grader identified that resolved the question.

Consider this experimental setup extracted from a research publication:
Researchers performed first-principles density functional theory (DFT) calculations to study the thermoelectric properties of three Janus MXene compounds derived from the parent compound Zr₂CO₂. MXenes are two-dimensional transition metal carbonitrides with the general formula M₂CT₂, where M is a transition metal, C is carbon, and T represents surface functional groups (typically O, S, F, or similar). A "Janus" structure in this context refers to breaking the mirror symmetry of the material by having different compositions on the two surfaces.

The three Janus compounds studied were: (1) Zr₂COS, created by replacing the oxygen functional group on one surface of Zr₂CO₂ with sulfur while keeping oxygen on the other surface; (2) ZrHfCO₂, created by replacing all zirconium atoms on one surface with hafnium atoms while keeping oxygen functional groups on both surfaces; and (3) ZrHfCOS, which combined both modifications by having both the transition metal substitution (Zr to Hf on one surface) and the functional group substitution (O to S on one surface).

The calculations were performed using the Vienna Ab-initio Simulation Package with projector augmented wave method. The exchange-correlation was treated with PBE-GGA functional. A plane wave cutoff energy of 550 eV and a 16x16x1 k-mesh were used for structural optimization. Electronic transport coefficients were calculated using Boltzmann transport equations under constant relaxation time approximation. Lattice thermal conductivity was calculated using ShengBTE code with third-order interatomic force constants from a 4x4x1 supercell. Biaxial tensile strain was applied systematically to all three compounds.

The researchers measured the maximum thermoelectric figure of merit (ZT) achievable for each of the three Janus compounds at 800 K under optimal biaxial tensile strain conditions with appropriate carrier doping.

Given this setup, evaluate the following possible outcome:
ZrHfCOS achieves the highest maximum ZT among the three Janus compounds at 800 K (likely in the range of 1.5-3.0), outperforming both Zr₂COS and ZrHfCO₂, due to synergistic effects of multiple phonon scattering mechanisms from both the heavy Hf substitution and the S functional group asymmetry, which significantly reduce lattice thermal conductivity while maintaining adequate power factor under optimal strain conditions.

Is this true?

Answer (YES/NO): NO